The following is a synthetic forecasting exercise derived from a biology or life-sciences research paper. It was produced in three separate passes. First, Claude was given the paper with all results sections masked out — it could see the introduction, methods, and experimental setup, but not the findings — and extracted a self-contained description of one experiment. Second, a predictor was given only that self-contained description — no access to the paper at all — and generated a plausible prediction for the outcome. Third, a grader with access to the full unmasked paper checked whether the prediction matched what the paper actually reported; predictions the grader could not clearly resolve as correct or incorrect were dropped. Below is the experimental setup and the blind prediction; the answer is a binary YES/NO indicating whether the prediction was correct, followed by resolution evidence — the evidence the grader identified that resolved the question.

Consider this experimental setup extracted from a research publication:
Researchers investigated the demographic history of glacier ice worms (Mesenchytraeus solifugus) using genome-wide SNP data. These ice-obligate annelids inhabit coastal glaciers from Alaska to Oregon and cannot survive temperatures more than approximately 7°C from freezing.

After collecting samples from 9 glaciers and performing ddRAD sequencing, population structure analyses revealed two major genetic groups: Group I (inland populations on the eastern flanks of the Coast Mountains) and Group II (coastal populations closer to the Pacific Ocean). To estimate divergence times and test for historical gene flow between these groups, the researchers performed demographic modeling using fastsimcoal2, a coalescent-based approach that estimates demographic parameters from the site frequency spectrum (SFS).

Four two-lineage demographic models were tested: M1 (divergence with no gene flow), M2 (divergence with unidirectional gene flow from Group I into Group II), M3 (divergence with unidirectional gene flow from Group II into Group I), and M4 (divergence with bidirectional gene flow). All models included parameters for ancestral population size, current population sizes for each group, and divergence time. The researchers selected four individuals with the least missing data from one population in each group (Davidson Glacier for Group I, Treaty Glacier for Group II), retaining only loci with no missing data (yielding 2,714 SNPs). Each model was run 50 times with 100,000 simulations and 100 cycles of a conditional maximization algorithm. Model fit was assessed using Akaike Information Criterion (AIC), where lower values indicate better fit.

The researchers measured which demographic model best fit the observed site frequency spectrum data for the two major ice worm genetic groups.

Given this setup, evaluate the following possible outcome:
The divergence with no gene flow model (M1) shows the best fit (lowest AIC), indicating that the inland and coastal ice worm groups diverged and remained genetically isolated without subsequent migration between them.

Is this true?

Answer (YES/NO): YES